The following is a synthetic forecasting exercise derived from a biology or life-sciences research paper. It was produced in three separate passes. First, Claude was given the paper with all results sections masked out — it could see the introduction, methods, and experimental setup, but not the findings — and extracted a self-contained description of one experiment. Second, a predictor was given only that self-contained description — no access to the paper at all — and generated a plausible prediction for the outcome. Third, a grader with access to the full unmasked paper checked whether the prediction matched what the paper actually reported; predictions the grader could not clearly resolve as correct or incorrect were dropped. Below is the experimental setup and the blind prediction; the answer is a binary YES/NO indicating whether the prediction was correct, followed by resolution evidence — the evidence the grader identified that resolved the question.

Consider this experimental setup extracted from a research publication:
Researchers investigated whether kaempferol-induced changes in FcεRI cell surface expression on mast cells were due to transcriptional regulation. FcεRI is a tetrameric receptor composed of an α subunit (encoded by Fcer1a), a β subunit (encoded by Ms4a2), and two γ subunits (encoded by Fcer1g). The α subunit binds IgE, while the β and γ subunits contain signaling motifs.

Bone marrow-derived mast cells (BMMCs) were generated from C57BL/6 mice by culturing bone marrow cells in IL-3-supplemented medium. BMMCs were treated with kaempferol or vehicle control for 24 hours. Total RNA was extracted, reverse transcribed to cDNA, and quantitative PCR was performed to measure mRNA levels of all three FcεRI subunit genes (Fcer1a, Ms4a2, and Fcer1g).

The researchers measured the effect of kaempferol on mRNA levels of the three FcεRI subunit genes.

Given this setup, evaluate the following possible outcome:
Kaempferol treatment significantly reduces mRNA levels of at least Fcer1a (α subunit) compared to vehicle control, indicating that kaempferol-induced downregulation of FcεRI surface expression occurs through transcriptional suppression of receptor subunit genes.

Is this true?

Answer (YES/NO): NO